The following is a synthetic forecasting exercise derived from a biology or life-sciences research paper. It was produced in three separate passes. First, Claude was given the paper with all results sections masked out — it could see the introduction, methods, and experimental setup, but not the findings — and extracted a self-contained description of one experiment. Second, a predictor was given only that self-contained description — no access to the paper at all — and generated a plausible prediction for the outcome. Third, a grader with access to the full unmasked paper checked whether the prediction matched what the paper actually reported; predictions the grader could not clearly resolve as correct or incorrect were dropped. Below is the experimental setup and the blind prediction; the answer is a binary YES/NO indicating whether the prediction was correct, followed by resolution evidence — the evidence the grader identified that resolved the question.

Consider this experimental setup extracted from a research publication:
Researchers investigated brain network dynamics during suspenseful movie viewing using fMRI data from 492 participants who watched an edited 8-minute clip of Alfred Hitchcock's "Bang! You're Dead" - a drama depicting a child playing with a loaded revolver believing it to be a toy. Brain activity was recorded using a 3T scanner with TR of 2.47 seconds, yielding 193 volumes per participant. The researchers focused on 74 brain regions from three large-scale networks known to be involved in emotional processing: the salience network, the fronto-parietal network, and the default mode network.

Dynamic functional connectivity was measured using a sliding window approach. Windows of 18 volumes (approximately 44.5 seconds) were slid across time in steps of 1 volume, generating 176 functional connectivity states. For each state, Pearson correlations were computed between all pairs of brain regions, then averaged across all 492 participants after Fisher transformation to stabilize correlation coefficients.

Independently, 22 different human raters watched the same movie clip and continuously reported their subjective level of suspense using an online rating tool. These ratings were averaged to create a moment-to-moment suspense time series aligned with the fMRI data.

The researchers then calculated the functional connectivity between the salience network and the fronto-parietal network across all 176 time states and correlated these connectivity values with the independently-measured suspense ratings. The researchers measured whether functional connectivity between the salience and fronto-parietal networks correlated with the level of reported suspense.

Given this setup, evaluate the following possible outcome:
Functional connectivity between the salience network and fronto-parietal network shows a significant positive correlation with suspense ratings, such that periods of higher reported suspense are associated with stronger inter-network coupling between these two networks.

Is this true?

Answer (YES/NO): YES